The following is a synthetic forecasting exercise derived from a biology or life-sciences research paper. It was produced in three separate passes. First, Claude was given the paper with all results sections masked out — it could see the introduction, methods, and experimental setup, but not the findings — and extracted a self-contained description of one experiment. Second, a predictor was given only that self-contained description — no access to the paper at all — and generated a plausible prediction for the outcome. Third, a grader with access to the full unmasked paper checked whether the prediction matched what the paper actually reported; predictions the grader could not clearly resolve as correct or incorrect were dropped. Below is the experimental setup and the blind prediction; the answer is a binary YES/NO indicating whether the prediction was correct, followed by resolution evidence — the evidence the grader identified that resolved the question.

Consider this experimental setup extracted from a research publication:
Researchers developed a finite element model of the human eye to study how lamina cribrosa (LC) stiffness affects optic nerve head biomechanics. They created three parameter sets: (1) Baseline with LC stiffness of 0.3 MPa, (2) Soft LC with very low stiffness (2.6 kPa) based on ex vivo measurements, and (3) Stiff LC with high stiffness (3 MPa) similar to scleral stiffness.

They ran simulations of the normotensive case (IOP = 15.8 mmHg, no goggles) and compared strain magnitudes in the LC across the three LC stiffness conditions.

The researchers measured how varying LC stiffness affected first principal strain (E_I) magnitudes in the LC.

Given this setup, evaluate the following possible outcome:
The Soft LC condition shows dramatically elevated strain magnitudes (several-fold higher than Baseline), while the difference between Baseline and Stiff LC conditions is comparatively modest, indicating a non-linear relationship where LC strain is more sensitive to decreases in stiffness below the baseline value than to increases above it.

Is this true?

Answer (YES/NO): NO